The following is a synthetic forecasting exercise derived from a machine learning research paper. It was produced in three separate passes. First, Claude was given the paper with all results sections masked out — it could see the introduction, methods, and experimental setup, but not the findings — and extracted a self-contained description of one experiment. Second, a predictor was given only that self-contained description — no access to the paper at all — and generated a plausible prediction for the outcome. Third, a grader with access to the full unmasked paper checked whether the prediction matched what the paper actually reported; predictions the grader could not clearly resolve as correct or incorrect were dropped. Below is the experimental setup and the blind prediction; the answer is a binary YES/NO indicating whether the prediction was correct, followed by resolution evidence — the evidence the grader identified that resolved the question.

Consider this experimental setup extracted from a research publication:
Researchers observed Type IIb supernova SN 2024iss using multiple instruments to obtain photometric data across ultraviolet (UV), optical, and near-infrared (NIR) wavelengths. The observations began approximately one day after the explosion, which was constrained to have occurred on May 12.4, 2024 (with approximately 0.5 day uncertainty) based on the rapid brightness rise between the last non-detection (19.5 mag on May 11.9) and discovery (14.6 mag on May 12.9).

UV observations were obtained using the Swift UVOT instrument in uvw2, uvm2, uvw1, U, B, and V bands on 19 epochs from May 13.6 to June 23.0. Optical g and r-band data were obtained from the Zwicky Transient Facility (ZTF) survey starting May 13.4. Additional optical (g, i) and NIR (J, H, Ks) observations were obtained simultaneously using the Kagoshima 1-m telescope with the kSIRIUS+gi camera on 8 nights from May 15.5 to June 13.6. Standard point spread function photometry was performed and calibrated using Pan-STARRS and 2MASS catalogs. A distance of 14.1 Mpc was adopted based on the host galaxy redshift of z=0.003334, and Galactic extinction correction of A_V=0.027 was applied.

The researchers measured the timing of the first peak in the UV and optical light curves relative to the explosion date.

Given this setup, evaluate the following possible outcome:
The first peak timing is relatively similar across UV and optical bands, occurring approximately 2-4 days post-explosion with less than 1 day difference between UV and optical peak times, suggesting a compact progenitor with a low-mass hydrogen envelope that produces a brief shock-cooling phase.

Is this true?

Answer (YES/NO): NO